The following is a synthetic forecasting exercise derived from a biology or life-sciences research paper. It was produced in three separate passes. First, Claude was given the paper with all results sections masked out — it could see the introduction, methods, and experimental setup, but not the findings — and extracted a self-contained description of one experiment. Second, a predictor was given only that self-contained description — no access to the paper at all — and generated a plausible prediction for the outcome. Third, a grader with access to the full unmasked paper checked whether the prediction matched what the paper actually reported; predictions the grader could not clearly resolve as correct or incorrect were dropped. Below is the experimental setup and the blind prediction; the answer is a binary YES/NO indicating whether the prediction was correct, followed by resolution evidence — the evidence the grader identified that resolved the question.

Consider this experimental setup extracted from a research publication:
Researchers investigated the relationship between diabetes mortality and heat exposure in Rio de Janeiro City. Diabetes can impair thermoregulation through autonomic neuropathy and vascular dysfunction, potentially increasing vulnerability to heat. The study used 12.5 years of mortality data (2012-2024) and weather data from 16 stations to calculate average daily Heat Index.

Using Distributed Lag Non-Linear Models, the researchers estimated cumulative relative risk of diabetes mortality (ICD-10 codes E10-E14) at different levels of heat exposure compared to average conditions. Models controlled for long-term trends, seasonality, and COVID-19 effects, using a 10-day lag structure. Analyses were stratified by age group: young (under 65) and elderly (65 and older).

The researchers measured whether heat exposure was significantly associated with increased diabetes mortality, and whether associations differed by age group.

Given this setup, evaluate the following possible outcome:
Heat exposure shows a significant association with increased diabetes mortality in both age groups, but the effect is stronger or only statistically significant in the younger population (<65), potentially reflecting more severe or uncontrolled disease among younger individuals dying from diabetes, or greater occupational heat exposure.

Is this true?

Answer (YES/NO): NO